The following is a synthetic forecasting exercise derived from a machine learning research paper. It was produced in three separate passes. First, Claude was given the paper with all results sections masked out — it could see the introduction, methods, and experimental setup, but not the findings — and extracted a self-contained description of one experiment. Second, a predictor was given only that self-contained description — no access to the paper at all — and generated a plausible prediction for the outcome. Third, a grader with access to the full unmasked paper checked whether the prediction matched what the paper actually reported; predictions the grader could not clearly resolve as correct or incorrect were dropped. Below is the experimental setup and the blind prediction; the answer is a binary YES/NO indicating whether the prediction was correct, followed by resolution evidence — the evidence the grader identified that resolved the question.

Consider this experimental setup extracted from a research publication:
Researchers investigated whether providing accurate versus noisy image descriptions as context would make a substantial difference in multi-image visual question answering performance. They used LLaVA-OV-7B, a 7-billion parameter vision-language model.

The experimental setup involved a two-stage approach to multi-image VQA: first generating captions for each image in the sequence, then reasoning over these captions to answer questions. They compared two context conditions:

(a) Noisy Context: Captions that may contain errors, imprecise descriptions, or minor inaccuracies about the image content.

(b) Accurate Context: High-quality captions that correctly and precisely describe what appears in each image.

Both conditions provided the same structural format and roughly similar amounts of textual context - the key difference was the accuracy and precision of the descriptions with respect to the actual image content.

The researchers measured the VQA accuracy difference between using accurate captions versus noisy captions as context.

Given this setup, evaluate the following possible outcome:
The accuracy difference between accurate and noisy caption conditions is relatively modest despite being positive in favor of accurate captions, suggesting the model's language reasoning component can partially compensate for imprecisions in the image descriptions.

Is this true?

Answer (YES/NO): YES